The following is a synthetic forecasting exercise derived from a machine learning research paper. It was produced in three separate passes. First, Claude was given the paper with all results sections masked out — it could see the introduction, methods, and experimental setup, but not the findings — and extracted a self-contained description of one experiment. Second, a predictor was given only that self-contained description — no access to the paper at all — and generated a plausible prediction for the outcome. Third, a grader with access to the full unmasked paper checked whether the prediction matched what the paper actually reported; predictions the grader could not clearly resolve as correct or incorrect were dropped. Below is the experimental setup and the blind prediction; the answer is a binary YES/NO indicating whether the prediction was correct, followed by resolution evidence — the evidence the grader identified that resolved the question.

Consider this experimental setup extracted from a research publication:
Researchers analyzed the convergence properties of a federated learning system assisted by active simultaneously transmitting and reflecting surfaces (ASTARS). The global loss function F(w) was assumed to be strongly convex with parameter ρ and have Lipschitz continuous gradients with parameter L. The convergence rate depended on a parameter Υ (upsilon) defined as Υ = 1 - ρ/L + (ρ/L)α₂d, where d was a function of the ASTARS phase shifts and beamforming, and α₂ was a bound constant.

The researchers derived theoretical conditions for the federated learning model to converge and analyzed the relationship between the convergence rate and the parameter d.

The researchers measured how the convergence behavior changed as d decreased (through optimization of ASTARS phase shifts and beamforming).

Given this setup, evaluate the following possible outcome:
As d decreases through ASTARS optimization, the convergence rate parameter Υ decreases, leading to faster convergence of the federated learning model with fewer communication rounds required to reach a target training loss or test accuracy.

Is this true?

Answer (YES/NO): YES